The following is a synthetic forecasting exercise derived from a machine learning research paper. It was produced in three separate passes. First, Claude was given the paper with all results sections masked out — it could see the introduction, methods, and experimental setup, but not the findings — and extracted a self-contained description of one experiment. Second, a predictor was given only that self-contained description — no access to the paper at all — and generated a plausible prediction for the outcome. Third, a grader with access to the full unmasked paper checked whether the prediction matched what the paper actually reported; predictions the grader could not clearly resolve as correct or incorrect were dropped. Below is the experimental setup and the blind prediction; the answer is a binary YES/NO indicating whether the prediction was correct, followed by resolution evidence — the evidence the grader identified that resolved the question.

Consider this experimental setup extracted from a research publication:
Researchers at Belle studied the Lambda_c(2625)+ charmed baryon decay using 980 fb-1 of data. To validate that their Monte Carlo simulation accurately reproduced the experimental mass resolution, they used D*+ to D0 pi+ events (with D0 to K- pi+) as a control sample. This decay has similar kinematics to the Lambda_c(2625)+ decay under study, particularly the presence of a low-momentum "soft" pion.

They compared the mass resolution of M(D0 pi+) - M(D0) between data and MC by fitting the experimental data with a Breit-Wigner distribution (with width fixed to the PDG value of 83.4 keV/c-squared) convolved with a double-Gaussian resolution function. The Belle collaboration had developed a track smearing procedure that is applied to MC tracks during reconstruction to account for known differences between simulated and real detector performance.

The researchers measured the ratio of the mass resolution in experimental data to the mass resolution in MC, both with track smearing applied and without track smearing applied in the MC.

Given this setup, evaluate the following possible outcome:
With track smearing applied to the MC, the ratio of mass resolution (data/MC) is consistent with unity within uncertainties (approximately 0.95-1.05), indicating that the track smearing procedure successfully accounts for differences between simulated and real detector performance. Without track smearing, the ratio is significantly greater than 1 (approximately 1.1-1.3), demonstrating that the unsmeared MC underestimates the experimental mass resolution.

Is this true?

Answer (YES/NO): NO